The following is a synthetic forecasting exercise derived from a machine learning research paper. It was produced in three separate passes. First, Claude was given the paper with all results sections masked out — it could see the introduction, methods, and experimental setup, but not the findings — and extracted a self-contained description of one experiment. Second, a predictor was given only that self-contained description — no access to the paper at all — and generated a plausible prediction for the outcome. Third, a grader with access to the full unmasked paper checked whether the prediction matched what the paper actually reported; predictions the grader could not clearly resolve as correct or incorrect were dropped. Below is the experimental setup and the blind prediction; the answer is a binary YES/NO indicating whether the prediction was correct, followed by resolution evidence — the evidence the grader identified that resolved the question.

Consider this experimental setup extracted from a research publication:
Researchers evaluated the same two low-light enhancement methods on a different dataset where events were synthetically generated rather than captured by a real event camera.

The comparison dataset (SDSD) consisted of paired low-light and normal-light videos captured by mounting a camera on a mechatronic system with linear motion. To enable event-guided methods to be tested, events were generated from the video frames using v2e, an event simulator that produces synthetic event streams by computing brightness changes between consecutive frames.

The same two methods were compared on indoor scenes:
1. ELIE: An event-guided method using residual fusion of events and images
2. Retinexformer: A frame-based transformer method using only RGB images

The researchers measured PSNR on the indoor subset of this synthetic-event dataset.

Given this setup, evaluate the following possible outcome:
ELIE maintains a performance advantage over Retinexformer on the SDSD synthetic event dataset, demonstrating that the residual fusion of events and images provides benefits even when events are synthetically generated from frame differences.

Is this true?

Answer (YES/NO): YES